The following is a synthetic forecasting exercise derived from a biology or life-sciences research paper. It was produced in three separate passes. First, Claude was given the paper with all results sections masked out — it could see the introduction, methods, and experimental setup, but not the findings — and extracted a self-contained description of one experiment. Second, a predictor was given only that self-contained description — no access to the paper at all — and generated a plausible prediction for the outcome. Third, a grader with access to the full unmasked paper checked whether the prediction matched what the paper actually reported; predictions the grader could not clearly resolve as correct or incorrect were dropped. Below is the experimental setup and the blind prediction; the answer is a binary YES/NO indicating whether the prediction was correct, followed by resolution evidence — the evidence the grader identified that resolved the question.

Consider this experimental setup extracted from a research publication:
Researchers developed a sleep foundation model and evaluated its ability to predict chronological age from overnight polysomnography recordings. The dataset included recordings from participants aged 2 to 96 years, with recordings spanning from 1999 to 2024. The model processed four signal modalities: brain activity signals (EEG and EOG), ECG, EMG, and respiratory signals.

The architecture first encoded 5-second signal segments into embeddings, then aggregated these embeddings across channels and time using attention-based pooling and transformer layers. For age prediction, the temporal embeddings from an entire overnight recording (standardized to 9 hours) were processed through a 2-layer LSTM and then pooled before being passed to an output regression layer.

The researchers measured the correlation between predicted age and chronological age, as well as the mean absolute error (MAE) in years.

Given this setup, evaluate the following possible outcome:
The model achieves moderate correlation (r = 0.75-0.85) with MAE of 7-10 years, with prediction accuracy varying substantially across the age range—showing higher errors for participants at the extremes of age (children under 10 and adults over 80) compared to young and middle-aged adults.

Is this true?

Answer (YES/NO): NO